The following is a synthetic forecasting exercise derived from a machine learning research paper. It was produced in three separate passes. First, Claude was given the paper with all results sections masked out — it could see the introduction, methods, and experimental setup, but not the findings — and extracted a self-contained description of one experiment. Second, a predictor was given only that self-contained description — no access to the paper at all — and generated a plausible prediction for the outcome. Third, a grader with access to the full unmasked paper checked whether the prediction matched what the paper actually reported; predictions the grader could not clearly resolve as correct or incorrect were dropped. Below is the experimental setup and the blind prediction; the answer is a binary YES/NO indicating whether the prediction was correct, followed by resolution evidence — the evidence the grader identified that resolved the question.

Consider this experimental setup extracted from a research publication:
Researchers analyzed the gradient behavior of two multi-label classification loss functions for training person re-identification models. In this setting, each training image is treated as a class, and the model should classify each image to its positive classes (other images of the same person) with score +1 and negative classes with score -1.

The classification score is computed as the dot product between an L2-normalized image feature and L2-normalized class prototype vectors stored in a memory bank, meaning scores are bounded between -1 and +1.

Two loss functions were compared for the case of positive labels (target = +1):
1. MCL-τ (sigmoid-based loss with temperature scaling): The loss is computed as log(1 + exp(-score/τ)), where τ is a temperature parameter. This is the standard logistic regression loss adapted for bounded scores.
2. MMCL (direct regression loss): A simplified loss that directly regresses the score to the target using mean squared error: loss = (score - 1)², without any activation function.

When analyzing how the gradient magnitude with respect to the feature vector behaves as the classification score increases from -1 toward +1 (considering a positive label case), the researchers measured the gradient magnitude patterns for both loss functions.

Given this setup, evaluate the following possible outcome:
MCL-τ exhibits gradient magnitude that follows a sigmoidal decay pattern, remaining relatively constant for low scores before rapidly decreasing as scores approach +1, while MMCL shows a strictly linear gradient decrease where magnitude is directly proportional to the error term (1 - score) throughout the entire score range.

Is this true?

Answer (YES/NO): NO